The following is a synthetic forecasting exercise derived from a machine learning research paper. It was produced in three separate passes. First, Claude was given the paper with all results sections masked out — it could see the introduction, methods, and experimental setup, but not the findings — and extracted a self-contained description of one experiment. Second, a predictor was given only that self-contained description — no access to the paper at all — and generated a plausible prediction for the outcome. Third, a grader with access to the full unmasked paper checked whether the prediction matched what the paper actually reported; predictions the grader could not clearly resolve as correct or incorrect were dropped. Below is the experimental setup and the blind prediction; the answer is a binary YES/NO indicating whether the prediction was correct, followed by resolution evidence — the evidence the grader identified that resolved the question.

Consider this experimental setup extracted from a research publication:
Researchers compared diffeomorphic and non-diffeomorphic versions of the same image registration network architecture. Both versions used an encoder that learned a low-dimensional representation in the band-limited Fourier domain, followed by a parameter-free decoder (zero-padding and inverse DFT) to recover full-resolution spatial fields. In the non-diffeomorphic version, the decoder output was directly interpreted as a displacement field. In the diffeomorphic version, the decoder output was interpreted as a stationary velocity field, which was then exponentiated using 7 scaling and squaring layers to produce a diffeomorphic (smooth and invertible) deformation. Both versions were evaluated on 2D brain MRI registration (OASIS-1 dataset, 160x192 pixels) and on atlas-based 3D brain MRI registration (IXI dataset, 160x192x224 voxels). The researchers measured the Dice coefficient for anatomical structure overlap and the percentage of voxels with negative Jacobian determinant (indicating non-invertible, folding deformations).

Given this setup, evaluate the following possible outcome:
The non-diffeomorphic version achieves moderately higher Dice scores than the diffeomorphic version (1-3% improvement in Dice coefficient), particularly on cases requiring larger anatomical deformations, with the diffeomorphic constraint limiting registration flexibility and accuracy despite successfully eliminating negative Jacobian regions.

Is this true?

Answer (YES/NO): NO